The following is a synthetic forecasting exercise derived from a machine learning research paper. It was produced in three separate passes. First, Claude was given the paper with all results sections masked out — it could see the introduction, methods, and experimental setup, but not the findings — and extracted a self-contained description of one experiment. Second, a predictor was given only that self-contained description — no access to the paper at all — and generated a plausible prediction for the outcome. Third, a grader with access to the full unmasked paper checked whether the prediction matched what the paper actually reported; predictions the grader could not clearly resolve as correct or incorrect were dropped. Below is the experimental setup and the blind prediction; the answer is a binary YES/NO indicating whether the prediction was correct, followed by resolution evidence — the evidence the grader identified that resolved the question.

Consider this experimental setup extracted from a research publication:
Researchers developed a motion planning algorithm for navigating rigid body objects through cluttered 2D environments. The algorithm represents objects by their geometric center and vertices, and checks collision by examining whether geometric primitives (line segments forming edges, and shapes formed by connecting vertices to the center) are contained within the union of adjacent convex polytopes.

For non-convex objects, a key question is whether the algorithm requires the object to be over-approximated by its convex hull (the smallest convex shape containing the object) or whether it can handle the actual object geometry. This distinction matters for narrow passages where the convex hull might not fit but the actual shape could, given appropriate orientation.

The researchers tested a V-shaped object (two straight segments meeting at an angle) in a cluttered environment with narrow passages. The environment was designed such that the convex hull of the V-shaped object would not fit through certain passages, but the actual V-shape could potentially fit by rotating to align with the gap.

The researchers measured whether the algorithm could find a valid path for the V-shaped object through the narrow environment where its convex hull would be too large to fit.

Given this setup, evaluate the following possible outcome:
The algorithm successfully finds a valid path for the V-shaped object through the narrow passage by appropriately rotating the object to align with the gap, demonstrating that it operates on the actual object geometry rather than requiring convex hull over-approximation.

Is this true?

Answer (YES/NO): YES